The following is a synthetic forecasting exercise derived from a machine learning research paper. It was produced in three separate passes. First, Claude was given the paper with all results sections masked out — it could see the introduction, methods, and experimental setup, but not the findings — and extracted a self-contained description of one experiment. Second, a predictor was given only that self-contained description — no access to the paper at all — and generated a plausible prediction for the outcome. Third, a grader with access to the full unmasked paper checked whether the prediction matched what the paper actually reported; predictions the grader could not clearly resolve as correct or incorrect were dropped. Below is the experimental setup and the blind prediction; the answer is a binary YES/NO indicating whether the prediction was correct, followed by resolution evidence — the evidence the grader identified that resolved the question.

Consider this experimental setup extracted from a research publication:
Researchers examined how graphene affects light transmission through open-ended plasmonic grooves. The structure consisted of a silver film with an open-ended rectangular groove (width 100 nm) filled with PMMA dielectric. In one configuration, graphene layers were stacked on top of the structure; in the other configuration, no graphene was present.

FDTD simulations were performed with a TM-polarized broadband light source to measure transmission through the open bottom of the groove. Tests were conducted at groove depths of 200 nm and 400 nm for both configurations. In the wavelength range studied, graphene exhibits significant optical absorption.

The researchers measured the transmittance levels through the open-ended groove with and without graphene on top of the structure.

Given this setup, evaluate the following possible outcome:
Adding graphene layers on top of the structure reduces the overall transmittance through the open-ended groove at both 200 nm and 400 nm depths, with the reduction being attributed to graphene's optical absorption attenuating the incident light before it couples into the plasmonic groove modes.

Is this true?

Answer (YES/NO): YES